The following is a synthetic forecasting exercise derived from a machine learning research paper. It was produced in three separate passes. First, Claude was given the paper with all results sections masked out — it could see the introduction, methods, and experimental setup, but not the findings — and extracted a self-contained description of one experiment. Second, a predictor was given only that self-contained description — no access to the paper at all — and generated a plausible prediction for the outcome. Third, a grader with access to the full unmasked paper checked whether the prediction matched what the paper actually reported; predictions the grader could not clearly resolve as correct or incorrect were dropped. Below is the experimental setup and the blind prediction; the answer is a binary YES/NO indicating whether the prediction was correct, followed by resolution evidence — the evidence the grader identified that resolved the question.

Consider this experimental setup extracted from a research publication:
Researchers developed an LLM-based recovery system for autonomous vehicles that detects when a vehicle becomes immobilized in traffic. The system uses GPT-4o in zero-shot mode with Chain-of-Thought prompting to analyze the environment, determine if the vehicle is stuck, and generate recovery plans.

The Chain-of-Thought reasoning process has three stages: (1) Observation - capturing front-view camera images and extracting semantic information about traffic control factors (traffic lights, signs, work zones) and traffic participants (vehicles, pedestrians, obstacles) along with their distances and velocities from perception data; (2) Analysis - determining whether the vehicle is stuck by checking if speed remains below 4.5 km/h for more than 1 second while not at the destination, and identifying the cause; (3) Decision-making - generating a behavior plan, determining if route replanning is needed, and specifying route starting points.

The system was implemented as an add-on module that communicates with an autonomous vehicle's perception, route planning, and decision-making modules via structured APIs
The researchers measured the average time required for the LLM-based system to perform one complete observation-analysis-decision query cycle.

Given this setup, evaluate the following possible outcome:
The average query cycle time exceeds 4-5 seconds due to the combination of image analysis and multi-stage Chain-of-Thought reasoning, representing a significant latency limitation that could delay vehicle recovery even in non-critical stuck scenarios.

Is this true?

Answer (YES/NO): NO